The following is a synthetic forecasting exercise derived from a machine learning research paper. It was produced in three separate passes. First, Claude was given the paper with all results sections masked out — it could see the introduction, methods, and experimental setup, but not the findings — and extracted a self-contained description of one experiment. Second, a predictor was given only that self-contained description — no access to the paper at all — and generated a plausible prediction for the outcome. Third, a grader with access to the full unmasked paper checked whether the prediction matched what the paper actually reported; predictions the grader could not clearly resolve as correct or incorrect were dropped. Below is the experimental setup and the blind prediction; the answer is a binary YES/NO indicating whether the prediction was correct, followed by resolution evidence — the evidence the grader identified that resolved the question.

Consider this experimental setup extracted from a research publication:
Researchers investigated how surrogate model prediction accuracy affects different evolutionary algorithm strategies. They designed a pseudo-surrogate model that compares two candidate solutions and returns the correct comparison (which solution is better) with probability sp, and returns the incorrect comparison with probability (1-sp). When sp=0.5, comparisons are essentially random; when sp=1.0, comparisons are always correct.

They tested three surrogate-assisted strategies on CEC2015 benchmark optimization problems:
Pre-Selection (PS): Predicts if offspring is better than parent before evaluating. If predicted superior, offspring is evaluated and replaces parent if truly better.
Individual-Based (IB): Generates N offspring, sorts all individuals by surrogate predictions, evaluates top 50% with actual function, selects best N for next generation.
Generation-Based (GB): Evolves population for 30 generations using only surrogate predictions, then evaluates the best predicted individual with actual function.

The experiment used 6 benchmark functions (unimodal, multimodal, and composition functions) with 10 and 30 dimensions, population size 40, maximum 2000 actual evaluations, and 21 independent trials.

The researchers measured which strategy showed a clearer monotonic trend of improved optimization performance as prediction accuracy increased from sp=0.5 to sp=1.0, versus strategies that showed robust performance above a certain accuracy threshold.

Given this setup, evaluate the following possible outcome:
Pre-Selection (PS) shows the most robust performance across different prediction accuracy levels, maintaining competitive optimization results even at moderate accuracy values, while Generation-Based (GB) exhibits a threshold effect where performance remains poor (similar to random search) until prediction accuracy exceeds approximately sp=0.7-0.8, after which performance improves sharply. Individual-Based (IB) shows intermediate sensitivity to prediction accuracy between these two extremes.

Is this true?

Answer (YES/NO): NO